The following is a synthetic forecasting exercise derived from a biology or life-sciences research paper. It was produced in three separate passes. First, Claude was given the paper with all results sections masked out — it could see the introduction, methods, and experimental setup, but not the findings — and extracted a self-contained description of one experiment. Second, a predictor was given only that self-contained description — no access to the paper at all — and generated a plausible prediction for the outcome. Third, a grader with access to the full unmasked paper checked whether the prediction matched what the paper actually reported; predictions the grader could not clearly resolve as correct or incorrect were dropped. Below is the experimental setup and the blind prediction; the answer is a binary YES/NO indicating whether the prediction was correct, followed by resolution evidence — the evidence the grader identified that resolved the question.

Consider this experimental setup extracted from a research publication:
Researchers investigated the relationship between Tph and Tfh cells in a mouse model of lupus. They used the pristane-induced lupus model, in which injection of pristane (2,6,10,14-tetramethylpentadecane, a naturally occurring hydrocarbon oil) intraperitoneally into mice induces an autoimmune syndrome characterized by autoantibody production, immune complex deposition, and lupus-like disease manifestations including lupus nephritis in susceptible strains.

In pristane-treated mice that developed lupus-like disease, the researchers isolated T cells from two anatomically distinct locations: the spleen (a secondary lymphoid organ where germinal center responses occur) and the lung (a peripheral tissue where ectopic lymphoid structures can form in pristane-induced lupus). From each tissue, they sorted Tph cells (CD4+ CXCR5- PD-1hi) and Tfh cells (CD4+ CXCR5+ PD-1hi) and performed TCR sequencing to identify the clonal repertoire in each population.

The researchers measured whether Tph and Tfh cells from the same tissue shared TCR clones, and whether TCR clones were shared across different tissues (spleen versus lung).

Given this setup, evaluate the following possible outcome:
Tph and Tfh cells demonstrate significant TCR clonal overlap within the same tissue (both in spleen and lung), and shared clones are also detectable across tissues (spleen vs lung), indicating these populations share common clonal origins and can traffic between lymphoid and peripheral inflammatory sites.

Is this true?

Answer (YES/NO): YES